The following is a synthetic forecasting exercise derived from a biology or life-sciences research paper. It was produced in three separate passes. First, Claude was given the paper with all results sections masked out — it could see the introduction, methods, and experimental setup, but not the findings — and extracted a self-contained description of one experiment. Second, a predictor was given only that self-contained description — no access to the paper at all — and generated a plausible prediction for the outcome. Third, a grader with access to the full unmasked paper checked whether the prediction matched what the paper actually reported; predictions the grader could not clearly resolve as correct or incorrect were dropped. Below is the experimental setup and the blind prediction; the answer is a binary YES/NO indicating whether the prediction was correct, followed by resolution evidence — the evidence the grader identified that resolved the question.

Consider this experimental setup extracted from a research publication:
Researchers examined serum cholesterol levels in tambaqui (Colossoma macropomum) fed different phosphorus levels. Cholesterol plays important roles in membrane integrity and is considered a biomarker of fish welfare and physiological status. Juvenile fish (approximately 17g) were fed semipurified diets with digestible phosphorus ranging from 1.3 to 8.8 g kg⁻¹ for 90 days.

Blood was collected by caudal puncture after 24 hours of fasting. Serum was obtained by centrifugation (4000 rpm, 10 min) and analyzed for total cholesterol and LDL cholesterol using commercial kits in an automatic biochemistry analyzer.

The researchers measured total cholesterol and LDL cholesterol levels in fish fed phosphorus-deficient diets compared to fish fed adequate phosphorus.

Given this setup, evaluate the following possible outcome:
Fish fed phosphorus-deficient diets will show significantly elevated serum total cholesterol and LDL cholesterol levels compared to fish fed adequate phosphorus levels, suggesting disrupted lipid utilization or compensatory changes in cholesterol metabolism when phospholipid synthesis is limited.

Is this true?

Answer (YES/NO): NO